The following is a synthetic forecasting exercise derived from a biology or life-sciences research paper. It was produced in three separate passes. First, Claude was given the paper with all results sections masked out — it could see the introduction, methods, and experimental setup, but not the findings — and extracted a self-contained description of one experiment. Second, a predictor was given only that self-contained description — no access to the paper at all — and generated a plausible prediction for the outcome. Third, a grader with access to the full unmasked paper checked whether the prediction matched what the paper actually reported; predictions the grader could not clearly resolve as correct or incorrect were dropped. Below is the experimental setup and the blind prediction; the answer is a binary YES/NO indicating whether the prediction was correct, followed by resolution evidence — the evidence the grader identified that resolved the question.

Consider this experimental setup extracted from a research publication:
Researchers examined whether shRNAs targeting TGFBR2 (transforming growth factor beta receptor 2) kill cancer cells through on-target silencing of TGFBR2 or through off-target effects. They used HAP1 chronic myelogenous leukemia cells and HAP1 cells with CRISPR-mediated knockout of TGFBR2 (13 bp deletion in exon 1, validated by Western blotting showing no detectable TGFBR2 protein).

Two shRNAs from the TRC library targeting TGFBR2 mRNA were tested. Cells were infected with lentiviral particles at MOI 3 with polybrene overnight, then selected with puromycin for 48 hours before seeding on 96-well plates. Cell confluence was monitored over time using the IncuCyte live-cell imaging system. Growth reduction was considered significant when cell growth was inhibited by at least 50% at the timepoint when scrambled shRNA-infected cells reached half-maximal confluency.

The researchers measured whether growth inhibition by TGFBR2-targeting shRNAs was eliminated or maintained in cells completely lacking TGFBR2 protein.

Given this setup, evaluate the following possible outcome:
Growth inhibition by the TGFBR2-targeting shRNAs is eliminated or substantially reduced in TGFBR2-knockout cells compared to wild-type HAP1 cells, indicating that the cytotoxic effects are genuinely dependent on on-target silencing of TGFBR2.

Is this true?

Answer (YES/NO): NO